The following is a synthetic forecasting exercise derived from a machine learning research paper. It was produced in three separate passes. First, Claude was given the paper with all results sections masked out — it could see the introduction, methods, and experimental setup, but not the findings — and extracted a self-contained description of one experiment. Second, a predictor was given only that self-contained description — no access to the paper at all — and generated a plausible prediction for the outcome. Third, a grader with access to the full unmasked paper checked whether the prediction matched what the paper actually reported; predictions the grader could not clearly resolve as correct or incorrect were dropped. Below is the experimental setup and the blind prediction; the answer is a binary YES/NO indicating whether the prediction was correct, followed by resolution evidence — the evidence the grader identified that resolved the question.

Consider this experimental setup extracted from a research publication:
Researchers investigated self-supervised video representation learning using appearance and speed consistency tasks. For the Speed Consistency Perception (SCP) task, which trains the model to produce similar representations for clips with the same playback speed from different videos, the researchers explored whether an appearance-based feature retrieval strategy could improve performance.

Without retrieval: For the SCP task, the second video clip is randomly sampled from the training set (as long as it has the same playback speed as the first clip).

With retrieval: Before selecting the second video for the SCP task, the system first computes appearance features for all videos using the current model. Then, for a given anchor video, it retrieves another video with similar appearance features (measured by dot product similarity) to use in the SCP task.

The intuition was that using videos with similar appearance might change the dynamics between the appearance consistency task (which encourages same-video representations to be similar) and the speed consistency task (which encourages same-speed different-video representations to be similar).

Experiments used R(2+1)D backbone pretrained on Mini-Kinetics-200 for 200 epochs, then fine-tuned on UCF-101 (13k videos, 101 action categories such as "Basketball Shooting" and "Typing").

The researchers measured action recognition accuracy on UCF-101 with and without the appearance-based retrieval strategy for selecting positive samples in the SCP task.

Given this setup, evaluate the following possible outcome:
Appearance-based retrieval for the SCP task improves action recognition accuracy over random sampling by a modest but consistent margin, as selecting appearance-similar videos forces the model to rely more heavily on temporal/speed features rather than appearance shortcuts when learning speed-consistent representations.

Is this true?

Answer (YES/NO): YES